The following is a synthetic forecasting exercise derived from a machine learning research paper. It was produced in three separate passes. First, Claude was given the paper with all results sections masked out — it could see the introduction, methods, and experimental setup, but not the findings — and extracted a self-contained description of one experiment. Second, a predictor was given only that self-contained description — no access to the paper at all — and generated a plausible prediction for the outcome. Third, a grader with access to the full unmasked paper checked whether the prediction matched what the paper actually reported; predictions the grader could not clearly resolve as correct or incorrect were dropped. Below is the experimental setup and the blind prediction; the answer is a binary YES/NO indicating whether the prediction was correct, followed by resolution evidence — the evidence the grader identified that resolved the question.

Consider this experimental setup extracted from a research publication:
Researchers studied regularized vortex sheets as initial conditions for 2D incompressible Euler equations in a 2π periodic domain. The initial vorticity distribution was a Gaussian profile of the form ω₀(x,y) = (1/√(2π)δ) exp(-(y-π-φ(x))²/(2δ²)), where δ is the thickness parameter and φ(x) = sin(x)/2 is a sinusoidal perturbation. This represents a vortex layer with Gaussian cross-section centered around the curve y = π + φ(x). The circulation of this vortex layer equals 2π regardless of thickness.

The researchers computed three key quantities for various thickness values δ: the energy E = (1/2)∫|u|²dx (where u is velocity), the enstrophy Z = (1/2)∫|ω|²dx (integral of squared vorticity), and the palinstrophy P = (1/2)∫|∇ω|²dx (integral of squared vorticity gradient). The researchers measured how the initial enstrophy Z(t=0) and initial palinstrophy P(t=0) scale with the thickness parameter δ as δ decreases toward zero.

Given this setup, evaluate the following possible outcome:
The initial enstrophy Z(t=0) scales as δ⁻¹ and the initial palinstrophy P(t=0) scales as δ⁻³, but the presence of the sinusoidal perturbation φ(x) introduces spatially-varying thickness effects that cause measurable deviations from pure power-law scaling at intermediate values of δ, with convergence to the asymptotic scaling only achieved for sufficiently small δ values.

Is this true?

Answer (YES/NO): NO